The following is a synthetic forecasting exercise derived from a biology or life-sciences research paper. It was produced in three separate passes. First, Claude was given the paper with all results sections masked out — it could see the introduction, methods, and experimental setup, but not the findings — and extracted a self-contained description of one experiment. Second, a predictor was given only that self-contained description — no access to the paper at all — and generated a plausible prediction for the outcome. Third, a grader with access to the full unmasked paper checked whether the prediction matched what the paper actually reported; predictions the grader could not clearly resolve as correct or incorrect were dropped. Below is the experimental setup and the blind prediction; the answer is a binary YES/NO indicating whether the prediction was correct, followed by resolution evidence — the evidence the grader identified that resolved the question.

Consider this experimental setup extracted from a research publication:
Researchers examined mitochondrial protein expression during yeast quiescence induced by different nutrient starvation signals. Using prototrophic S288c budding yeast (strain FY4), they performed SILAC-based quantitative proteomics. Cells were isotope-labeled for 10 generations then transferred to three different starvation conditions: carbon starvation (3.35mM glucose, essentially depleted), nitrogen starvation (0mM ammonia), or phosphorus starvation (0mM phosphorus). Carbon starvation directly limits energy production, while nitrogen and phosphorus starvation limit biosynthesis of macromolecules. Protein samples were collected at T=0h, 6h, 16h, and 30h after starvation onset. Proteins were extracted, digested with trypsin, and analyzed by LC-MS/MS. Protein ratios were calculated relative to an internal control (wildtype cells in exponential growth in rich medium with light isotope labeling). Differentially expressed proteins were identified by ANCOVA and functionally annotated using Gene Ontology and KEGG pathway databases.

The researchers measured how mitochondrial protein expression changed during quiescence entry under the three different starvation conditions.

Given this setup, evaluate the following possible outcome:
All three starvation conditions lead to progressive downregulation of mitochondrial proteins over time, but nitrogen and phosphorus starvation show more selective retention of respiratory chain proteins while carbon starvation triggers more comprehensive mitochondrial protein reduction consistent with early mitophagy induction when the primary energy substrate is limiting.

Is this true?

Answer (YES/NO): NO